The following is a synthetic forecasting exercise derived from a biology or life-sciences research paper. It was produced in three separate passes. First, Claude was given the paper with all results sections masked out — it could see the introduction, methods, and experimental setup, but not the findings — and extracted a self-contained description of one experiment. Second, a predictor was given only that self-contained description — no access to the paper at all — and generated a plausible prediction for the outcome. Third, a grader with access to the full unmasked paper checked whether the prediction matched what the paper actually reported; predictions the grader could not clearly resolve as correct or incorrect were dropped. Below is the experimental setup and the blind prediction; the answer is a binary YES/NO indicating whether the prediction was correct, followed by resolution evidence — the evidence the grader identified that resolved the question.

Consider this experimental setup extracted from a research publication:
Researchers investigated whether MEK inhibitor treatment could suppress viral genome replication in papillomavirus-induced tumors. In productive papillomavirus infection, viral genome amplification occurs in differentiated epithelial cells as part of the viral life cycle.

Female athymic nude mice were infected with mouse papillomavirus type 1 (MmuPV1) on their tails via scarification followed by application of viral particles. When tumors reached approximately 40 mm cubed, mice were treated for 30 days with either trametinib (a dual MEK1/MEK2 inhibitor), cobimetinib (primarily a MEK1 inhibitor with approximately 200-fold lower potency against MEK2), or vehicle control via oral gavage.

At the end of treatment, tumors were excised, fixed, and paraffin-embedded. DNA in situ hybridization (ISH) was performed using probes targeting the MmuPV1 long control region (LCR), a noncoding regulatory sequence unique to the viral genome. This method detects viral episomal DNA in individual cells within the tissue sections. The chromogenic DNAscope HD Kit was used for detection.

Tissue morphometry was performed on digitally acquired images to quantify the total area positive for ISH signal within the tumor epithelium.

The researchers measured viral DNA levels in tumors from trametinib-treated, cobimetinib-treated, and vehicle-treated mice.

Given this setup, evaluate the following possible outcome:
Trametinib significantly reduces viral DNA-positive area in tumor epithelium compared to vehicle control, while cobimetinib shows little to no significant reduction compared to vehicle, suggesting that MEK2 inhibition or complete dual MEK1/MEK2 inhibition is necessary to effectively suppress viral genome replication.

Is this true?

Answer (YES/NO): NO